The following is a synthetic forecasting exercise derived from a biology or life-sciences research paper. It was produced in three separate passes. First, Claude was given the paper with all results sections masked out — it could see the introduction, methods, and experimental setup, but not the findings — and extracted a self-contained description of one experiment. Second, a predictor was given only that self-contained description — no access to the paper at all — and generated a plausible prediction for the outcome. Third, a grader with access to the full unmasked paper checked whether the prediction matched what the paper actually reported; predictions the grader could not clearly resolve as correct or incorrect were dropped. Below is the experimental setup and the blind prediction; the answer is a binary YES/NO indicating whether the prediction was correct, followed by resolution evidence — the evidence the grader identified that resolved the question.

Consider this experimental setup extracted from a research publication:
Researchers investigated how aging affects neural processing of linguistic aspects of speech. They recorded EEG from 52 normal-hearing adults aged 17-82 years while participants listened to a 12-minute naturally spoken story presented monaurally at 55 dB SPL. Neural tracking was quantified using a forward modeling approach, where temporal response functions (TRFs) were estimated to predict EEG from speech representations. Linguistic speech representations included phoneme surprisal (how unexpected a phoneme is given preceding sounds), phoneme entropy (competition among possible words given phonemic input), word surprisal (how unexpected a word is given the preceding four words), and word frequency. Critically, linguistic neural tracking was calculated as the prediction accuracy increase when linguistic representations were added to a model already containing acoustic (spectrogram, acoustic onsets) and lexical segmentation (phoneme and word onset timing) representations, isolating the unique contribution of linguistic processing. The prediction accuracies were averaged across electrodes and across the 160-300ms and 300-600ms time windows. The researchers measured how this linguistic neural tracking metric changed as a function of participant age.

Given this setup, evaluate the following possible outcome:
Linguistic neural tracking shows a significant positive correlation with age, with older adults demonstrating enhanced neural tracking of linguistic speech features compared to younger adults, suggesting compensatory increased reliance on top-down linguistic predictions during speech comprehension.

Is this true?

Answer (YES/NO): NO